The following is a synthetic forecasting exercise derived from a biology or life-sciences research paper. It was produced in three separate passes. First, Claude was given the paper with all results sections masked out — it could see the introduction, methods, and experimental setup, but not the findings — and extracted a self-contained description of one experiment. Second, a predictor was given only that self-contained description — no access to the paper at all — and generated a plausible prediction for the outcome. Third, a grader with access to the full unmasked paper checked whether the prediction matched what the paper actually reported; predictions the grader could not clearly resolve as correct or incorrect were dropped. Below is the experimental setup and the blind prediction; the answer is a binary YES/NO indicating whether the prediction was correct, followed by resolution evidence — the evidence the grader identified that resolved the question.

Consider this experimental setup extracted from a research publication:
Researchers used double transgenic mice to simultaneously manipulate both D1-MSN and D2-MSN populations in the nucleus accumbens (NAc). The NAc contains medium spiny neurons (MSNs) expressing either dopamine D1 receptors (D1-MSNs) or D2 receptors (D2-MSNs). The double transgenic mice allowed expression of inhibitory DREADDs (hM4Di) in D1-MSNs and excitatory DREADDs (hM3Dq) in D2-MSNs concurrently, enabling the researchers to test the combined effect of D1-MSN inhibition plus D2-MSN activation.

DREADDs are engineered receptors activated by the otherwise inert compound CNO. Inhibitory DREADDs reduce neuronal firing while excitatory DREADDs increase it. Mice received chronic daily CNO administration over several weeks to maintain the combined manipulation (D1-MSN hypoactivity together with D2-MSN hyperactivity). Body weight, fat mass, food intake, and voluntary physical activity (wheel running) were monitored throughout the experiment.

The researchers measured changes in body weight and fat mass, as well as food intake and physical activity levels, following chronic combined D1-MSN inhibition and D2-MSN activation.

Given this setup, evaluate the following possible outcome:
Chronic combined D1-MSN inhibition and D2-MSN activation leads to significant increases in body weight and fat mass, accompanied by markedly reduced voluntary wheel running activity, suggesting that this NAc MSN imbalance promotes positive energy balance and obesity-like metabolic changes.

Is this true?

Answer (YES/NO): YES